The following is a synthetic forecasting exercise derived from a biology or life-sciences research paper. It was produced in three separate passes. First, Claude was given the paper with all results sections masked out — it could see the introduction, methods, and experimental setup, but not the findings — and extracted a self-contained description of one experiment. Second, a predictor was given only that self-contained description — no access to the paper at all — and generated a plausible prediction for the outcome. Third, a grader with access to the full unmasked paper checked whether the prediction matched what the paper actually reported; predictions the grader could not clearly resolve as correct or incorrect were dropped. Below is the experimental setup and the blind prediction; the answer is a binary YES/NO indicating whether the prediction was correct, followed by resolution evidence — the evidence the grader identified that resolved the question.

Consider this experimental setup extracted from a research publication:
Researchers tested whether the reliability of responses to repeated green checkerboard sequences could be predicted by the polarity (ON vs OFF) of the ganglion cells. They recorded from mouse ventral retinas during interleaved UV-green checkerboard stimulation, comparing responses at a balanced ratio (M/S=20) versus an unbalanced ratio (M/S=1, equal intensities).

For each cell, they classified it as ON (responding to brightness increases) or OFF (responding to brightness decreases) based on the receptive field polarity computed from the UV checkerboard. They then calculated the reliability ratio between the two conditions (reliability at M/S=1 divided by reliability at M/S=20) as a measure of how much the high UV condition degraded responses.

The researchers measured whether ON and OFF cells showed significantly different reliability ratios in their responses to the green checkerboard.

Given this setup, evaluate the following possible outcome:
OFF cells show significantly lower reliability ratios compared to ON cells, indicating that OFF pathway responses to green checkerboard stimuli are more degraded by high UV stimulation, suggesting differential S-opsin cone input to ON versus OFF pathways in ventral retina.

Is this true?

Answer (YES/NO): NO